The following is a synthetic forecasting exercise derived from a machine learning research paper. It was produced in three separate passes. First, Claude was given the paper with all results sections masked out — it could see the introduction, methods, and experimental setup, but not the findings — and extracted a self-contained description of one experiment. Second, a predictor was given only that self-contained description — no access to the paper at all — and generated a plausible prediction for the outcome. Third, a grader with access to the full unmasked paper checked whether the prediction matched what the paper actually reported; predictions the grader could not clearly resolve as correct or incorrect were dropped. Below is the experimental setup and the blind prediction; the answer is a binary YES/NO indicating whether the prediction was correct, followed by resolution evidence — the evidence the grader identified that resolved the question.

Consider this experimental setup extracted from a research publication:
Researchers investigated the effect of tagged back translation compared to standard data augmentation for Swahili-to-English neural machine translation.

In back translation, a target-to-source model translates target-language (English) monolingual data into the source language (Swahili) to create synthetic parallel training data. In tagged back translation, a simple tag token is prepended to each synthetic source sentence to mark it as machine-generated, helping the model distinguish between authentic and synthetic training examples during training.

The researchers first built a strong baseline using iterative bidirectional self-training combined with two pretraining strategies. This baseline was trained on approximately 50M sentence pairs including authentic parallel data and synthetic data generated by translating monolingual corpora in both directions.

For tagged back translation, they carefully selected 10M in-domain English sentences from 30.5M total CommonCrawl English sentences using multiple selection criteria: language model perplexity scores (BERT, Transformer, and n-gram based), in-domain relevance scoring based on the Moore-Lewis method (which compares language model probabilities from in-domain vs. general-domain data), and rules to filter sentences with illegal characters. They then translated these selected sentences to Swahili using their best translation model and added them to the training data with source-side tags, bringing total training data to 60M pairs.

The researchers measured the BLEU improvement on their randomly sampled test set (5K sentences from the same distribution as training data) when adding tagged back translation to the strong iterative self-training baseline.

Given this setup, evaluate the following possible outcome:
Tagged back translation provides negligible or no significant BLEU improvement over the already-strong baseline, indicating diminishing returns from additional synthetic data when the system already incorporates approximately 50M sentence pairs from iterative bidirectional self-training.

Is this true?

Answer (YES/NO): NO